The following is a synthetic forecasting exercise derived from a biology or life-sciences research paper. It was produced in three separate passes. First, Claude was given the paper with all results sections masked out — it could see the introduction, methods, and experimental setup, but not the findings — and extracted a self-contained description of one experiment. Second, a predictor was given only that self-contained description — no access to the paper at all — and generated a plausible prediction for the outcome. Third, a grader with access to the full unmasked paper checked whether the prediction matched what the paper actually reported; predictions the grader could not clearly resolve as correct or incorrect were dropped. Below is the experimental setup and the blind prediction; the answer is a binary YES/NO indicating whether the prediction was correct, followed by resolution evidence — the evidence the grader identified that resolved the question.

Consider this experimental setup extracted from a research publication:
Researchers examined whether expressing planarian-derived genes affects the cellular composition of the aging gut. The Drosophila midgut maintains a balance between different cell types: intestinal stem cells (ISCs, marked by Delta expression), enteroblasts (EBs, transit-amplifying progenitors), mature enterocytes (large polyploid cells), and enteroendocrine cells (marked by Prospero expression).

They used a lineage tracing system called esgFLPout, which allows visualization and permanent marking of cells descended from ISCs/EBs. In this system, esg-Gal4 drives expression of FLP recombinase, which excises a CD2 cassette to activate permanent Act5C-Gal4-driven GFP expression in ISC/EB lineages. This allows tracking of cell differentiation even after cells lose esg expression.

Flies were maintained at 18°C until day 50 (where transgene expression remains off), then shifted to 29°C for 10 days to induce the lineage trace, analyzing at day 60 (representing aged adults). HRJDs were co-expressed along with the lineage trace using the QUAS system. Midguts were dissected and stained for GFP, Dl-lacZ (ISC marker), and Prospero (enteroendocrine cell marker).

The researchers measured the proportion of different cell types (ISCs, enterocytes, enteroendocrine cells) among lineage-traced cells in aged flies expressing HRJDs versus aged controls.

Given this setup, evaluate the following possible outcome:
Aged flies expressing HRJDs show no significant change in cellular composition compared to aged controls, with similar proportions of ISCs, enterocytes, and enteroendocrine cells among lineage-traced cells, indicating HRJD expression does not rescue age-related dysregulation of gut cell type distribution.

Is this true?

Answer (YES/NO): NO